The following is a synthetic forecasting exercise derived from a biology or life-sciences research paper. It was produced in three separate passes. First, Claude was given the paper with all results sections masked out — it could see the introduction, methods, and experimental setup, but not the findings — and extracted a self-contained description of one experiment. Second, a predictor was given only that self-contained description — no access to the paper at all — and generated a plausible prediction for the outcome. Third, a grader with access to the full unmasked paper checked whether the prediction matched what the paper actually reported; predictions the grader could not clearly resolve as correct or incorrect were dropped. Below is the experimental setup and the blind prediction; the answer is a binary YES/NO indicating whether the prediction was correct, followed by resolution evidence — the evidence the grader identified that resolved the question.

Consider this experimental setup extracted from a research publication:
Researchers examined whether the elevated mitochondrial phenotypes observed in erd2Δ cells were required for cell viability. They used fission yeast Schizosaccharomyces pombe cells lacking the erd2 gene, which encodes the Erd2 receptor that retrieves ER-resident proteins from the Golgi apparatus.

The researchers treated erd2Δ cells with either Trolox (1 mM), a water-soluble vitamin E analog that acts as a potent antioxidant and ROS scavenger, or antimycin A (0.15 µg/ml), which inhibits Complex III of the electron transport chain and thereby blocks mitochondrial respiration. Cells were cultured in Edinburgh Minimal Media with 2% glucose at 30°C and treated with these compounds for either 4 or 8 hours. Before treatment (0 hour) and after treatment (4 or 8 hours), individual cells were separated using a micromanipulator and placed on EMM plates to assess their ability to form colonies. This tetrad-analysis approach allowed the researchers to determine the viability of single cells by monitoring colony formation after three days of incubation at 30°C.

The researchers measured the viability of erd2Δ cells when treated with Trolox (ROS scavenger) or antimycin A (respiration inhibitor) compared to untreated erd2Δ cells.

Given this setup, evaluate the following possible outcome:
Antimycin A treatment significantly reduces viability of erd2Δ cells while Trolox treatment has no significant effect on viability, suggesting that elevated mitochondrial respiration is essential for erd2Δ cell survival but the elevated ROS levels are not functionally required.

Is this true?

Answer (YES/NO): NO